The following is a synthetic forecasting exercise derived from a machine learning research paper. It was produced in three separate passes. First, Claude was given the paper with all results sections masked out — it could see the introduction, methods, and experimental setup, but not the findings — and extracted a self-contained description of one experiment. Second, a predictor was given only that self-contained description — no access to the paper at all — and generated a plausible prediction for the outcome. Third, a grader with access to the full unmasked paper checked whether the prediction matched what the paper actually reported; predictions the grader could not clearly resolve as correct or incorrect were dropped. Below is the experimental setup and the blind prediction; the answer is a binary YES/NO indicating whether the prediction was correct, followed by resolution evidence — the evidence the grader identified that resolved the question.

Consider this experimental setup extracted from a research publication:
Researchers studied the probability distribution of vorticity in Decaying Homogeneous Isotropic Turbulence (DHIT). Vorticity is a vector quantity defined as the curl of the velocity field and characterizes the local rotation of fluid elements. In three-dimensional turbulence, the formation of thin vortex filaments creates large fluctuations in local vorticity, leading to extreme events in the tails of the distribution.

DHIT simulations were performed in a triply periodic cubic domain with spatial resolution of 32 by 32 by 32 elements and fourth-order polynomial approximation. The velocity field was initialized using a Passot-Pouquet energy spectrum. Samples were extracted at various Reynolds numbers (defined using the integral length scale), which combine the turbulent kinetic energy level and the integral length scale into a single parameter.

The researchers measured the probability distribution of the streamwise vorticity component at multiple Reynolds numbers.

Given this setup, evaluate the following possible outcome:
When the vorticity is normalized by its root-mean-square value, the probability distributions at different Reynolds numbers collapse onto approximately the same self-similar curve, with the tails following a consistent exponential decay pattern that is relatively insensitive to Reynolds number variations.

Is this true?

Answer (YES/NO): NO